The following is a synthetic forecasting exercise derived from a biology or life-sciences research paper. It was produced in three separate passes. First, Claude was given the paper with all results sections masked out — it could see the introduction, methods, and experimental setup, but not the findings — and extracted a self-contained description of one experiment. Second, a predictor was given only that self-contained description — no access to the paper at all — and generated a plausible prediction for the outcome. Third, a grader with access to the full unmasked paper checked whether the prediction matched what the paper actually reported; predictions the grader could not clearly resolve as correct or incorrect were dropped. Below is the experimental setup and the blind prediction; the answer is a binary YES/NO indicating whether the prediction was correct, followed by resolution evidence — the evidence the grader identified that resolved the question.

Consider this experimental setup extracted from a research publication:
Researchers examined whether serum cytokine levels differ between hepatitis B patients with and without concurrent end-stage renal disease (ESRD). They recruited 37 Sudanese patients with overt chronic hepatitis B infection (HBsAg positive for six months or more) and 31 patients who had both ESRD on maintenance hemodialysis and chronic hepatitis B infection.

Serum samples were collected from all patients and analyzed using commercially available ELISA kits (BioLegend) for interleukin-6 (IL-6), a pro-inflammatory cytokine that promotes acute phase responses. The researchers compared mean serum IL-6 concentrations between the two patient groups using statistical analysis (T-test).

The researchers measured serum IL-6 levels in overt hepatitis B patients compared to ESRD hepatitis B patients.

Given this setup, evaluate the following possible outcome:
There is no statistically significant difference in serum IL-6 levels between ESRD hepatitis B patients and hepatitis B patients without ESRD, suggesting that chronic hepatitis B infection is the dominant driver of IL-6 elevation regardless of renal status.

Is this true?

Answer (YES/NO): YES